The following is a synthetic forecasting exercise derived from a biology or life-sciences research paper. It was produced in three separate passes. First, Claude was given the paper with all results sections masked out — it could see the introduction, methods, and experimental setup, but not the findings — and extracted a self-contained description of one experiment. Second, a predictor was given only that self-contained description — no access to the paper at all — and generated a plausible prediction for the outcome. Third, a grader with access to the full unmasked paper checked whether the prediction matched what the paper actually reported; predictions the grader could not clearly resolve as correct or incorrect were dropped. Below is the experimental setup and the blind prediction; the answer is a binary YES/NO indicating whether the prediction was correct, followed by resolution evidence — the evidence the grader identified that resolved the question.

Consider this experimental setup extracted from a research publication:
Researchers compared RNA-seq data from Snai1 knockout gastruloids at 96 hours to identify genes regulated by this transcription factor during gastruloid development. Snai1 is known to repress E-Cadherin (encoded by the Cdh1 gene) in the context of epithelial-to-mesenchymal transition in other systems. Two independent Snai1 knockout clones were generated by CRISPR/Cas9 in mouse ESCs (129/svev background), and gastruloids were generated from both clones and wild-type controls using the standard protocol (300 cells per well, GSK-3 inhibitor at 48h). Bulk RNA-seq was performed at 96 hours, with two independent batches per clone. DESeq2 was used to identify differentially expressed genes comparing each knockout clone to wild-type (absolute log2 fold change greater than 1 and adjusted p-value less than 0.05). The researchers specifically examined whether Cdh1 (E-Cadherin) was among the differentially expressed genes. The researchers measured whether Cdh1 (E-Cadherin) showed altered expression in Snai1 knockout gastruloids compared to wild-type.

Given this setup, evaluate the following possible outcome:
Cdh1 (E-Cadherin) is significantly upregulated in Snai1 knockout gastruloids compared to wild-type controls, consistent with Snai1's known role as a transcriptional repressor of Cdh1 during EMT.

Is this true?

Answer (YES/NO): YES